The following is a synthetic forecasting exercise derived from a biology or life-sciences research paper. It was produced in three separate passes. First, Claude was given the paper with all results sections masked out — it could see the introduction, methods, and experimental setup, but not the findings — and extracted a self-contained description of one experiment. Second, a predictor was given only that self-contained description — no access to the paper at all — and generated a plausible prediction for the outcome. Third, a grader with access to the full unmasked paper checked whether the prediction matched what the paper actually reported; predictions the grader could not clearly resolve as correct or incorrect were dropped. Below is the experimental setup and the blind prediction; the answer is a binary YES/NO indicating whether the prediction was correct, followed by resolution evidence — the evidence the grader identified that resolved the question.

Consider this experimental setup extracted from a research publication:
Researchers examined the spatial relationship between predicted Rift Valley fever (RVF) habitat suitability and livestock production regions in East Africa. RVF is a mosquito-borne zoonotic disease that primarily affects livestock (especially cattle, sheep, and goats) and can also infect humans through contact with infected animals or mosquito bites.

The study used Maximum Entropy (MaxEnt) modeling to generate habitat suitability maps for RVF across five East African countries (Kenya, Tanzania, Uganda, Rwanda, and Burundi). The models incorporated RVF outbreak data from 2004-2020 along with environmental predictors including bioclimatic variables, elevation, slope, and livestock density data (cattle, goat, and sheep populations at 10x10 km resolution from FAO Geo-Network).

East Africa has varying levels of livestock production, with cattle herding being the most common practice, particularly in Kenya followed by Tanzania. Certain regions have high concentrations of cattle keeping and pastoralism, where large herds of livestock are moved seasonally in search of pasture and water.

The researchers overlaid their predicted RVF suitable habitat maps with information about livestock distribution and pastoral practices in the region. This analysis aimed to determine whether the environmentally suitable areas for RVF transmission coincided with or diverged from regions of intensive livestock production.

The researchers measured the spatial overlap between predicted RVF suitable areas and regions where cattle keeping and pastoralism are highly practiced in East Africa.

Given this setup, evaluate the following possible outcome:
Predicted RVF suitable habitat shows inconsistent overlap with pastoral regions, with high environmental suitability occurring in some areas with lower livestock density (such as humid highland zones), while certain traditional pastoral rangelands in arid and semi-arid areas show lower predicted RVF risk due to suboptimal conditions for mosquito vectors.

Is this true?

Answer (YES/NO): NO